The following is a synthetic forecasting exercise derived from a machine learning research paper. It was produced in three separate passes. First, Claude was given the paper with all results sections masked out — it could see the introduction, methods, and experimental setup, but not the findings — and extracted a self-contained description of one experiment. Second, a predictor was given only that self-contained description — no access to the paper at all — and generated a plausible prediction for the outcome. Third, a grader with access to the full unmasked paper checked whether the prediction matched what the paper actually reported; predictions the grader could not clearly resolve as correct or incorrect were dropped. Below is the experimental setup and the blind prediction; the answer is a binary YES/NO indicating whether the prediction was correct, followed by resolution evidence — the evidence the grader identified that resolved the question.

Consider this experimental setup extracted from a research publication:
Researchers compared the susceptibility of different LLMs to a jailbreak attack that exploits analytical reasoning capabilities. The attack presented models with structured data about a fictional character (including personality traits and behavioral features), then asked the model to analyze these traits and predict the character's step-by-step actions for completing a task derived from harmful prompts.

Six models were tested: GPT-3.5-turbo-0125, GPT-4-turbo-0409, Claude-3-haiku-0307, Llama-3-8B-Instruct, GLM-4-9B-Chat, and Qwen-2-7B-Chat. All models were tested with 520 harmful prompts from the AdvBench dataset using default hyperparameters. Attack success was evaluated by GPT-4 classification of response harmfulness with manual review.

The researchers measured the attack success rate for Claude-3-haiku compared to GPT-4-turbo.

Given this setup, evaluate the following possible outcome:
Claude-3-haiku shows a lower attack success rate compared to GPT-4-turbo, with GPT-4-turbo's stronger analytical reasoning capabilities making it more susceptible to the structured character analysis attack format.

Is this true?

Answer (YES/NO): YES